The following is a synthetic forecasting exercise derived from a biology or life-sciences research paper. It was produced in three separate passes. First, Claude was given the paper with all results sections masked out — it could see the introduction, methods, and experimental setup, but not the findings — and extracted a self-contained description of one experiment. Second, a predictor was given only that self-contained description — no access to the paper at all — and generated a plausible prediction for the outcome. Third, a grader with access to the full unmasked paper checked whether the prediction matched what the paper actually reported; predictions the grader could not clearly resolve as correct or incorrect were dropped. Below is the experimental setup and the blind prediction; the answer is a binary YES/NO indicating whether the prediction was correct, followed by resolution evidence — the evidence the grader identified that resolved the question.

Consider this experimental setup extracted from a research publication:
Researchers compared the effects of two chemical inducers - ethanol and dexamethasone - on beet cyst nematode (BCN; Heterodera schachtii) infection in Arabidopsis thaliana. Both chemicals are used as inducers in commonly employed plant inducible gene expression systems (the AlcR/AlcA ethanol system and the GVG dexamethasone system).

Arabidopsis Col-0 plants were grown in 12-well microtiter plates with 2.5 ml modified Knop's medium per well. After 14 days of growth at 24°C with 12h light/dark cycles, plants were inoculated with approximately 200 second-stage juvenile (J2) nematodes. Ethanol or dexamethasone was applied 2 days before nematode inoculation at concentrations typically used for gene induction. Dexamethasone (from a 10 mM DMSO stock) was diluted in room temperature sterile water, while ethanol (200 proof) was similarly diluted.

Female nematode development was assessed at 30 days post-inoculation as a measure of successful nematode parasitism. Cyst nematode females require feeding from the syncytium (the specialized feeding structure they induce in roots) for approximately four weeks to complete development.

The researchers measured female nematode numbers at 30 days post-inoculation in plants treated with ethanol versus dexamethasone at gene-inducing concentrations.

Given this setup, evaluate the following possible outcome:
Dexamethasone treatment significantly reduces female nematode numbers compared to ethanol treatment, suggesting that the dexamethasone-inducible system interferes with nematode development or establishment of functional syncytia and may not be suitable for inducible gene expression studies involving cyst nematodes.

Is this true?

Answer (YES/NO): NO